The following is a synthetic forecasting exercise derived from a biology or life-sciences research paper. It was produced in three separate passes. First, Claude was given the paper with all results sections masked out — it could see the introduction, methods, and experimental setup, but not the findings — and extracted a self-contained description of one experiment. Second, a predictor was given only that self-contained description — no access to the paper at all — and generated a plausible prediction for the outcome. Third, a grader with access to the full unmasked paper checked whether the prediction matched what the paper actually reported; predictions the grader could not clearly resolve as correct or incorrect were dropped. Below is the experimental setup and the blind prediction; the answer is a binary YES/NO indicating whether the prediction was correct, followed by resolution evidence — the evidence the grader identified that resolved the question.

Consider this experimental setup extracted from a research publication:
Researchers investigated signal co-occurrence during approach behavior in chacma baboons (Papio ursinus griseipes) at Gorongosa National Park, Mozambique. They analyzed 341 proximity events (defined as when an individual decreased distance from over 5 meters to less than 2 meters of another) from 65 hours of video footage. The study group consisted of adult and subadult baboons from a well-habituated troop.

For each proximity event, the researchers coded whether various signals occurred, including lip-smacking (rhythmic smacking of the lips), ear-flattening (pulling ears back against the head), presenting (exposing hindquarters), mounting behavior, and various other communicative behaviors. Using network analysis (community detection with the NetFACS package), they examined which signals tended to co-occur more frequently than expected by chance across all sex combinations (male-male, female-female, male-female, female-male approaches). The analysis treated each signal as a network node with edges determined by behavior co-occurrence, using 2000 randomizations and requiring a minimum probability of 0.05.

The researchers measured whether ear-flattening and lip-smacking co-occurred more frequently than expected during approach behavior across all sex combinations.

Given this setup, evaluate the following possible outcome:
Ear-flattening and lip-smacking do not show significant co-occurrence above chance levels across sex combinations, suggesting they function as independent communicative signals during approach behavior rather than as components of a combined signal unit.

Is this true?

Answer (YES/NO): NO